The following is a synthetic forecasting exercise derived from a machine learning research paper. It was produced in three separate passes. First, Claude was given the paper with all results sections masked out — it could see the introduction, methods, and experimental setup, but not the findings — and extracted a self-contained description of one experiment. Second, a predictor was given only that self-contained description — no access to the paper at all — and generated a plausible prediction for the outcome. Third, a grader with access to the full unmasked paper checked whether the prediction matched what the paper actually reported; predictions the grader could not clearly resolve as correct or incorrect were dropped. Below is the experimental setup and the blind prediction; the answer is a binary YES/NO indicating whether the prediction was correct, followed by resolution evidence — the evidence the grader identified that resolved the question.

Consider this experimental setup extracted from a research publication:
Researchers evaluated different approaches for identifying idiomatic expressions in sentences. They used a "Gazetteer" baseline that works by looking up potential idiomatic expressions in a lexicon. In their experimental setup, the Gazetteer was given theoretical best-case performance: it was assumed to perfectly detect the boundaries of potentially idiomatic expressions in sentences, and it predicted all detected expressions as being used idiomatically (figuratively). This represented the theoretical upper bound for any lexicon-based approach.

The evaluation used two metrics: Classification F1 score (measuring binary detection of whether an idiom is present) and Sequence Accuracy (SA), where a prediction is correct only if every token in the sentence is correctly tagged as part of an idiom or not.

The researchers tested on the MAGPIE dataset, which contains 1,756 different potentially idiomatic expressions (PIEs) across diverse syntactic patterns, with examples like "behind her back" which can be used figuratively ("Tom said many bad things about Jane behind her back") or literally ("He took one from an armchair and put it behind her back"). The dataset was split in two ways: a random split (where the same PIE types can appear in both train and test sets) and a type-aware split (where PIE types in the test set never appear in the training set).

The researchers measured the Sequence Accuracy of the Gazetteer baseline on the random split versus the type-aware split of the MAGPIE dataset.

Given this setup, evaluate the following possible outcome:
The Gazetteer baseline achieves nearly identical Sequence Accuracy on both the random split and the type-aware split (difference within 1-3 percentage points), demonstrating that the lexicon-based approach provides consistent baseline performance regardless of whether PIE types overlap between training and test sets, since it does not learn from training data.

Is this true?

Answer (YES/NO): NO